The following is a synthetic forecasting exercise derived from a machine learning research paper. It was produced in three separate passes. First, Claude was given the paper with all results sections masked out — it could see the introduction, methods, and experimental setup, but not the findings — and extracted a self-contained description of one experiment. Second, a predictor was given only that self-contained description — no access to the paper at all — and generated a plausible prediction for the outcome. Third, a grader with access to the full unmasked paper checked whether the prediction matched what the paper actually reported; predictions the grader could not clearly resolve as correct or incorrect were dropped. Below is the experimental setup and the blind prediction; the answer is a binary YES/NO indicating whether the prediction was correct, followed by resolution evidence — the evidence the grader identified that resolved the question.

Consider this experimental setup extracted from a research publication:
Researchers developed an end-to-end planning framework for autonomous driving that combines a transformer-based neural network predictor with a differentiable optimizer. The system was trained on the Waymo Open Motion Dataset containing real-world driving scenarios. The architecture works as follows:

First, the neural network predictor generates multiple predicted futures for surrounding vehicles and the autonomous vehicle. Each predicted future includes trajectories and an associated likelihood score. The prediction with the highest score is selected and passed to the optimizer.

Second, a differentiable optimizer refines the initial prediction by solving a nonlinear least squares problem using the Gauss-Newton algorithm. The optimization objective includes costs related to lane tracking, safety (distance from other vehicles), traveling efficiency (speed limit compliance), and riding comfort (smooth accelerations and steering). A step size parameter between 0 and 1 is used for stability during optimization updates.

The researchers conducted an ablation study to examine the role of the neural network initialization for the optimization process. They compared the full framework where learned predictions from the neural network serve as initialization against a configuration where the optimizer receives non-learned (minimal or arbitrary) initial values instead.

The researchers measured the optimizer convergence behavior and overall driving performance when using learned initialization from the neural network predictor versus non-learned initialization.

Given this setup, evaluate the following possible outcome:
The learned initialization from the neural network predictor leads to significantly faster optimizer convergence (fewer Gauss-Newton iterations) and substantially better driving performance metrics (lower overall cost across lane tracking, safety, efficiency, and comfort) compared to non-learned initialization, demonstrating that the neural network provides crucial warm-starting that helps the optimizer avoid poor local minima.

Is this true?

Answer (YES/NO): NO